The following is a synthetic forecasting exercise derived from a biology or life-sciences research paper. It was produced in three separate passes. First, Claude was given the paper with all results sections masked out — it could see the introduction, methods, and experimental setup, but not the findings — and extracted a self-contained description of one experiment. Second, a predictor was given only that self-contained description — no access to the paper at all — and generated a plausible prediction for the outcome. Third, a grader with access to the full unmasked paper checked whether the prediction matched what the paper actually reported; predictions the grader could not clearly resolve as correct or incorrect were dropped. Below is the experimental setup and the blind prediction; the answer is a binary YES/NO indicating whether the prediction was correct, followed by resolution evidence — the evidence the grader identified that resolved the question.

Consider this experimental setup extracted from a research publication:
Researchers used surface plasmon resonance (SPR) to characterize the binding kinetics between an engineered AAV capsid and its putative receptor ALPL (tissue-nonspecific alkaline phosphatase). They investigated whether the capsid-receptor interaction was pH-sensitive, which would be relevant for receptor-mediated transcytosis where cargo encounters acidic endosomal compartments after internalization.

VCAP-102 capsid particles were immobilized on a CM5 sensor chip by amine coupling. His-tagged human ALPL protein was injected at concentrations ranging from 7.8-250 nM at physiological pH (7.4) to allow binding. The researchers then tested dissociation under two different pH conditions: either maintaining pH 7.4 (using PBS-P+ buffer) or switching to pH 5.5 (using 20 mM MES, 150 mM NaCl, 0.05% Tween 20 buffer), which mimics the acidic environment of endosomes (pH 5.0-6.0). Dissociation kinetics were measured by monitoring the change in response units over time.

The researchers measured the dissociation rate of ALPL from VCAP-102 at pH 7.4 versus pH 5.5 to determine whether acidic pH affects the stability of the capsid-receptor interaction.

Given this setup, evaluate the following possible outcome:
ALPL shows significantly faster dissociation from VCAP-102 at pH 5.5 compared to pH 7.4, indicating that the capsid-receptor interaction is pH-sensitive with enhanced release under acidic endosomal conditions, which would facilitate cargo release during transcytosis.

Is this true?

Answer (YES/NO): YES